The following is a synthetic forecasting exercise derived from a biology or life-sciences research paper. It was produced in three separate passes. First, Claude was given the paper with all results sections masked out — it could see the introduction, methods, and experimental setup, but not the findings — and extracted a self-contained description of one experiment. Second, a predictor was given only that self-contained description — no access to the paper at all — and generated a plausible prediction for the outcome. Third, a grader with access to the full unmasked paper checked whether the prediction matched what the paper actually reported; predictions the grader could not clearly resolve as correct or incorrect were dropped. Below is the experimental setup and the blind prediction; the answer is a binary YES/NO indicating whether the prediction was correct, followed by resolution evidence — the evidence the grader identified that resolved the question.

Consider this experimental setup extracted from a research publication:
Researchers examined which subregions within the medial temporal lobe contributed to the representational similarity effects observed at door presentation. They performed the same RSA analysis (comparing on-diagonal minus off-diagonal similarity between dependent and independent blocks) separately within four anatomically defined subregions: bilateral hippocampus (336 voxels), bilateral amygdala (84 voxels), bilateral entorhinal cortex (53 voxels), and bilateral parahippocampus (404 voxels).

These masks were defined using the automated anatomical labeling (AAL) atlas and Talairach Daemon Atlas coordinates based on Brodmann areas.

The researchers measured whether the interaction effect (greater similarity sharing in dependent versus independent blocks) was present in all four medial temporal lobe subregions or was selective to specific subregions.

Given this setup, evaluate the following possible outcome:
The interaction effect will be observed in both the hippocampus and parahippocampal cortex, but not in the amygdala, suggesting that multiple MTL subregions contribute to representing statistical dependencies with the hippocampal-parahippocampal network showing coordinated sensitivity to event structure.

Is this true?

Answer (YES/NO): NO